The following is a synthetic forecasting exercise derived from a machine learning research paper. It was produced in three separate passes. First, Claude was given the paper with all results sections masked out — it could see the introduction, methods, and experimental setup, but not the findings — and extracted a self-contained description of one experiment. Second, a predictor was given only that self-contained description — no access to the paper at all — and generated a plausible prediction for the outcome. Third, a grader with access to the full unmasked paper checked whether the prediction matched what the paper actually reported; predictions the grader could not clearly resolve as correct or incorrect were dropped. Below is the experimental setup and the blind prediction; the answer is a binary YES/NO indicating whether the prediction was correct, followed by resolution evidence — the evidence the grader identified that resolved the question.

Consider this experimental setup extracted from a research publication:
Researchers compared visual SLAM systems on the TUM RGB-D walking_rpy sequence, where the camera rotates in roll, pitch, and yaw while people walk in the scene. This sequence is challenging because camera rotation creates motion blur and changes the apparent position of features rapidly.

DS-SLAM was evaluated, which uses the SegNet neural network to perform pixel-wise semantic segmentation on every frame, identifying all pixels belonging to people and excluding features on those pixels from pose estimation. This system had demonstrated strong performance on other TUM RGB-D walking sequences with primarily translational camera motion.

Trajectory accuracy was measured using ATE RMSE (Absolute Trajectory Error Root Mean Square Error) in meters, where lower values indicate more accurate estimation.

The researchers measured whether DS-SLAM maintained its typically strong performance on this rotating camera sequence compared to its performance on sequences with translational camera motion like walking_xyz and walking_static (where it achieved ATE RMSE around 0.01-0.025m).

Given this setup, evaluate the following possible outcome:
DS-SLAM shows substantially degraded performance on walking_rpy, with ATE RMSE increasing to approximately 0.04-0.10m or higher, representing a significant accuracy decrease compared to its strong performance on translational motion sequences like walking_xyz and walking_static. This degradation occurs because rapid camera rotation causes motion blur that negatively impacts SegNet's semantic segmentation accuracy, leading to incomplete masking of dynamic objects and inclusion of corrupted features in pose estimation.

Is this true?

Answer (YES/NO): NO